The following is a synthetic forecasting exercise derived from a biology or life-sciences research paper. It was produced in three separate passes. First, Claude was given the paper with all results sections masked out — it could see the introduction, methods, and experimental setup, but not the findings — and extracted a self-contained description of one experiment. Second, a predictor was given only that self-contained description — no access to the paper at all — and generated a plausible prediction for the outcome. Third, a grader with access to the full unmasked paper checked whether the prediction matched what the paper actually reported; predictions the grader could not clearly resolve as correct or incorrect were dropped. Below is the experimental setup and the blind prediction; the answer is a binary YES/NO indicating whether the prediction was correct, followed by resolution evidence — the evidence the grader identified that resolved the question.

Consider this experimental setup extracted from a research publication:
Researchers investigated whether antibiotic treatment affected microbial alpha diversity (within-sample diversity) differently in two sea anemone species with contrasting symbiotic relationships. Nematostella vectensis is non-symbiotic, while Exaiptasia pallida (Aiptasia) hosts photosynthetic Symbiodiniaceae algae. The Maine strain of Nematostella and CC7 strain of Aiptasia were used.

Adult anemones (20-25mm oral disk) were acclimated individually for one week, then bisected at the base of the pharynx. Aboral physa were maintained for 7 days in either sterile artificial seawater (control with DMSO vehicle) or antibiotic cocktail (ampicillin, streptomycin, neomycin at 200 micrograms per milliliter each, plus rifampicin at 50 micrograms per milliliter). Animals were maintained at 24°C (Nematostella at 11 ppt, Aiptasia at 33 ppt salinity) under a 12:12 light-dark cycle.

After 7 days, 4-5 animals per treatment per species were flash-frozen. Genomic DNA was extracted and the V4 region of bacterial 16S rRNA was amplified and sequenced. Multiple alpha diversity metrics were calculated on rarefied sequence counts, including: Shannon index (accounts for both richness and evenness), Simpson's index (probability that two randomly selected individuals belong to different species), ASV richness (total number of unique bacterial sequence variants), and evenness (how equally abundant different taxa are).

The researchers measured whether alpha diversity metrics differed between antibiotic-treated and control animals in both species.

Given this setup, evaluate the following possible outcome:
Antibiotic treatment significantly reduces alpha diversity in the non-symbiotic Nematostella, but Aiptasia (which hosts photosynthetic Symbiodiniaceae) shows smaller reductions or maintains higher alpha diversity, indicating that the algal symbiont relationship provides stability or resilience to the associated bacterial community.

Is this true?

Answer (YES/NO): YES